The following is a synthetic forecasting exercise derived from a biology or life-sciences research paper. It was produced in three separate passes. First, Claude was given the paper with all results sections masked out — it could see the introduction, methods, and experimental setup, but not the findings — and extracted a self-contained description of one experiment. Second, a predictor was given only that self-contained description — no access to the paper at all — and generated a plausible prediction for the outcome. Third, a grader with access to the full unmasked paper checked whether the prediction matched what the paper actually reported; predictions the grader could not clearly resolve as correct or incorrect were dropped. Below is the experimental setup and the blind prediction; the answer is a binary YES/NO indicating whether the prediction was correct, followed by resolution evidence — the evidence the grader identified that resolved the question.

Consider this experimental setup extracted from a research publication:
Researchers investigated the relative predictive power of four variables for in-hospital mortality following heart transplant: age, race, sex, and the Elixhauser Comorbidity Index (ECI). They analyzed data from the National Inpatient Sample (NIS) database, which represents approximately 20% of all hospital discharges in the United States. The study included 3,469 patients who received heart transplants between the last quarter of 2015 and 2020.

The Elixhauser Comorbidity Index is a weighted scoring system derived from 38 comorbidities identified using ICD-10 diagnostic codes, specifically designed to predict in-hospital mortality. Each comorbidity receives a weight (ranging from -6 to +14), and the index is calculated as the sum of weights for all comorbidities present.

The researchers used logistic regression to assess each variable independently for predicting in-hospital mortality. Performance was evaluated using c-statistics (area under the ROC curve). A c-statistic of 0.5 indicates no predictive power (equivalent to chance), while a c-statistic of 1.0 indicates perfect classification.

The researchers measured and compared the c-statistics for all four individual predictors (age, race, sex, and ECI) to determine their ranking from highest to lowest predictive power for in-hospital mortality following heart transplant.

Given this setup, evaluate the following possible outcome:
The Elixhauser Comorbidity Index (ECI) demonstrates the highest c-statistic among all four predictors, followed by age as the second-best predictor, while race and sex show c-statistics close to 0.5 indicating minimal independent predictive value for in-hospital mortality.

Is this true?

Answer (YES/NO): NO